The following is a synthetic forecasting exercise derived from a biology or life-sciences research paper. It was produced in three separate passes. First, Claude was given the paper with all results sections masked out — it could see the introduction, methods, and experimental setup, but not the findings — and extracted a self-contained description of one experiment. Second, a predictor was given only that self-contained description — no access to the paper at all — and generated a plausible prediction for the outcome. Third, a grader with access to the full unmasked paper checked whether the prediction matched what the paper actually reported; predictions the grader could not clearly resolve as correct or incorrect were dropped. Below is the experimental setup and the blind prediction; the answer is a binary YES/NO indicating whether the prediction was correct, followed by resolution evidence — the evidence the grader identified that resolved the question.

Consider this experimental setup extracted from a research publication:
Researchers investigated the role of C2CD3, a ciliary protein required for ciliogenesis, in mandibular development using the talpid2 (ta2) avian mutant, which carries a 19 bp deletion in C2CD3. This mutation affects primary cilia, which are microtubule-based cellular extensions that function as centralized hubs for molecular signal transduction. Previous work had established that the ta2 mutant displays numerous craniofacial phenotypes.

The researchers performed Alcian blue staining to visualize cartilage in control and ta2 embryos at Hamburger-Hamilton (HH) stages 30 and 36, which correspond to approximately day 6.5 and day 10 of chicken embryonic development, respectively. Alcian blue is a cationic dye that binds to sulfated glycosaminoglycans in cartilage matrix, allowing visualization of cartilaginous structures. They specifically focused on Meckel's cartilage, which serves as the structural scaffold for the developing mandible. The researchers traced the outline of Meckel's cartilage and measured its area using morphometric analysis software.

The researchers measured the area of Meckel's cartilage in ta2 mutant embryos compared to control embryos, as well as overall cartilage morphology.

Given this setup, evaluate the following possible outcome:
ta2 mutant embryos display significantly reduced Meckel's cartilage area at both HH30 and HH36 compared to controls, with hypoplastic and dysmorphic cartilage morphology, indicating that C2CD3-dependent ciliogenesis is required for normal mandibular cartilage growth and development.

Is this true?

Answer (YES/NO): NO